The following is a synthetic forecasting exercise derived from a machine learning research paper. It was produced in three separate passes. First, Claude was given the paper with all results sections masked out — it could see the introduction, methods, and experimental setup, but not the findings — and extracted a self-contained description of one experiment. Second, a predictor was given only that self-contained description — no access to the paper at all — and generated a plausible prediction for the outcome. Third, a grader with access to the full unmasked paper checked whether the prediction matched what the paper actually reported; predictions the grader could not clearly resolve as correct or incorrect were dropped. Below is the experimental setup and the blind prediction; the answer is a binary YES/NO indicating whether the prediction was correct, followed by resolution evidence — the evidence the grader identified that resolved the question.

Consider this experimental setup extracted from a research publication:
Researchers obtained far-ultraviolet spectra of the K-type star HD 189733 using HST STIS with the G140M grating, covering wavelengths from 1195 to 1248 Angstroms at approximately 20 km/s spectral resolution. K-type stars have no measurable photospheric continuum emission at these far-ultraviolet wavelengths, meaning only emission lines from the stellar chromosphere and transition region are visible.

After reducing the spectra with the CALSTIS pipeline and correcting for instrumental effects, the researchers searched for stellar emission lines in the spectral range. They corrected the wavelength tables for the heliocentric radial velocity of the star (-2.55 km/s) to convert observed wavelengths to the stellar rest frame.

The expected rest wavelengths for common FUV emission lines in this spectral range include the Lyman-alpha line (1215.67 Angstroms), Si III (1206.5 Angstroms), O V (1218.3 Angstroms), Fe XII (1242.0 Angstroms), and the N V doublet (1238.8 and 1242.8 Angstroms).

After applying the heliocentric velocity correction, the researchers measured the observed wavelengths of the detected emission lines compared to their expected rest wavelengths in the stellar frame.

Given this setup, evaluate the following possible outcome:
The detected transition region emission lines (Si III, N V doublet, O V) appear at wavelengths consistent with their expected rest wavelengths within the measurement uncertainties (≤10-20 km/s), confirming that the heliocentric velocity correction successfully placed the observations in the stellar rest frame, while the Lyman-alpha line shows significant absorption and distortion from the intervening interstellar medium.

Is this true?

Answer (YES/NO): NO